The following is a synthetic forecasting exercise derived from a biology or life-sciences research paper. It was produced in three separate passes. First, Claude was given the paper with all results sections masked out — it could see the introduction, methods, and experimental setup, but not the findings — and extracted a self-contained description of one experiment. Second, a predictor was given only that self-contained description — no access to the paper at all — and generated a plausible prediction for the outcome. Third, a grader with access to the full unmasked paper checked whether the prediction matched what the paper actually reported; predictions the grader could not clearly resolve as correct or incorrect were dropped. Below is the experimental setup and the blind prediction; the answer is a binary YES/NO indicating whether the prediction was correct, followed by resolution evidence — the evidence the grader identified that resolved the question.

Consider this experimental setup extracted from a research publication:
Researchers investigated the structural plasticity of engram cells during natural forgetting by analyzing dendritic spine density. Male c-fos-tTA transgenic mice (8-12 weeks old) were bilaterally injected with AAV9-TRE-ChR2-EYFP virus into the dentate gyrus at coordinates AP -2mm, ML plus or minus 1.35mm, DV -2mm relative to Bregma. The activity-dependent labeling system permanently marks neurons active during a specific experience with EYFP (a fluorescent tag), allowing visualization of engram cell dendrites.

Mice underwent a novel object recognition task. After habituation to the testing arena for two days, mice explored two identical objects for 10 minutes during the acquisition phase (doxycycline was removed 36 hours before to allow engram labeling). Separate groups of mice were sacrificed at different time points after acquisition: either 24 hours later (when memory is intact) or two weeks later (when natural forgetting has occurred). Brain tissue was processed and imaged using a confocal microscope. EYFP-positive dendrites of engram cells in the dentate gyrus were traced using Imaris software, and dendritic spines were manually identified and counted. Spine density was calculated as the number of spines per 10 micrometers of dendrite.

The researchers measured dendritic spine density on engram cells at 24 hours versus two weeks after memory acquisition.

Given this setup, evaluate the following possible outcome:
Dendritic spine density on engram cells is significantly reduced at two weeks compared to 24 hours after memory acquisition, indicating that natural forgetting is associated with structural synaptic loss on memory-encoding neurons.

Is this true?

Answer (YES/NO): YES